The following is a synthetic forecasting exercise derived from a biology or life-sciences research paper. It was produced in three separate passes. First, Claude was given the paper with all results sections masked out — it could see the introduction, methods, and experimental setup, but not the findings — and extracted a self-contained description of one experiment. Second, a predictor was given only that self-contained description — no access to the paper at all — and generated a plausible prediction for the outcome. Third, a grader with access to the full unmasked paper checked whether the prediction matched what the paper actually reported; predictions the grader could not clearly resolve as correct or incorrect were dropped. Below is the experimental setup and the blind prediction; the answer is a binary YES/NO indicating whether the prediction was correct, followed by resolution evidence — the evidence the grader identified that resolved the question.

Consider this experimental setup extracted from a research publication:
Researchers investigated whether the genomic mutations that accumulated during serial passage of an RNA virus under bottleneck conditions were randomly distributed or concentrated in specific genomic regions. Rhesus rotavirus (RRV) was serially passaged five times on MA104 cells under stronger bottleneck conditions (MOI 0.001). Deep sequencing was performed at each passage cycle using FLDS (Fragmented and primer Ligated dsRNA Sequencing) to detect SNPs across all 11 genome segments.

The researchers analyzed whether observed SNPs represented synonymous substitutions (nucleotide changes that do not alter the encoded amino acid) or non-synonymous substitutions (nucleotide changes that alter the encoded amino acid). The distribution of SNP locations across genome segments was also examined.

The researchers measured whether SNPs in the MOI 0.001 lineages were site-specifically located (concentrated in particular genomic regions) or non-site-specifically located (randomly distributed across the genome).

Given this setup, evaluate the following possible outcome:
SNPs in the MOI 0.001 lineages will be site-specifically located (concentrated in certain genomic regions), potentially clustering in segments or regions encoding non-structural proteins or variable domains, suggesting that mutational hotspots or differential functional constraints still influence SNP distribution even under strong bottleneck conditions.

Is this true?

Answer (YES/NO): NO